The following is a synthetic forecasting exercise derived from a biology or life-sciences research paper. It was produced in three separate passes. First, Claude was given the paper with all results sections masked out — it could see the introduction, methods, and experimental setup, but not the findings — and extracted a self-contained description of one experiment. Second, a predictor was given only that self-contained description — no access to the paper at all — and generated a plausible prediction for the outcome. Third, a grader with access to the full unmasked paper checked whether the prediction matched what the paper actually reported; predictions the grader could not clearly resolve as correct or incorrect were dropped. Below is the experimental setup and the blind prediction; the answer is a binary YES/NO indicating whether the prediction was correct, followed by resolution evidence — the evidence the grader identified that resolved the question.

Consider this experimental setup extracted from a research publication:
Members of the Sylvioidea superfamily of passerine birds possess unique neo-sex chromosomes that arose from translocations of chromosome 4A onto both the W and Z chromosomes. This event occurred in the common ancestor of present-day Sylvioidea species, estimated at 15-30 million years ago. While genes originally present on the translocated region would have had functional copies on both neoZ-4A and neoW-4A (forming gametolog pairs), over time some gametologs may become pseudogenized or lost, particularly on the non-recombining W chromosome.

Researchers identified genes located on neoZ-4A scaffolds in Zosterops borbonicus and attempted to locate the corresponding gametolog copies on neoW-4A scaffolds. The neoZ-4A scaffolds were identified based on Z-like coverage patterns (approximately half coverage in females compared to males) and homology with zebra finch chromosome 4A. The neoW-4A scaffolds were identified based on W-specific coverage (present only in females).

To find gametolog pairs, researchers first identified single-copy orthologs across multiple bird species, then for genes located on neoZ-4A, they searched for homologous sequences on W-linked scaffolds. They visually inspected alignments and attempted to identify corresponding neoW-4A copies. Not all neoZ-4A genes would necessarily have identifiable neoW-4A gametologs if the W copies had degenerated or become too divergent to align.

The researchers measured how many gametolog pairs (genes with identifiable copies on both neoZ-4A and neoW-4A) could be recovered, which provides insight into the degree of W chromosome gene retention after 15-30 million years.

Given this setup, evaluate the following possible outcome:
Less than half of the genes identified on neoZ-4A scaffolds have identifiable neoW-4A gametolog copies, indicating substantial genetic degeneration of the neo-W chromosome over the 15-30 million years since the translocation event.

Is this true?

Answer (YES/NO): YES